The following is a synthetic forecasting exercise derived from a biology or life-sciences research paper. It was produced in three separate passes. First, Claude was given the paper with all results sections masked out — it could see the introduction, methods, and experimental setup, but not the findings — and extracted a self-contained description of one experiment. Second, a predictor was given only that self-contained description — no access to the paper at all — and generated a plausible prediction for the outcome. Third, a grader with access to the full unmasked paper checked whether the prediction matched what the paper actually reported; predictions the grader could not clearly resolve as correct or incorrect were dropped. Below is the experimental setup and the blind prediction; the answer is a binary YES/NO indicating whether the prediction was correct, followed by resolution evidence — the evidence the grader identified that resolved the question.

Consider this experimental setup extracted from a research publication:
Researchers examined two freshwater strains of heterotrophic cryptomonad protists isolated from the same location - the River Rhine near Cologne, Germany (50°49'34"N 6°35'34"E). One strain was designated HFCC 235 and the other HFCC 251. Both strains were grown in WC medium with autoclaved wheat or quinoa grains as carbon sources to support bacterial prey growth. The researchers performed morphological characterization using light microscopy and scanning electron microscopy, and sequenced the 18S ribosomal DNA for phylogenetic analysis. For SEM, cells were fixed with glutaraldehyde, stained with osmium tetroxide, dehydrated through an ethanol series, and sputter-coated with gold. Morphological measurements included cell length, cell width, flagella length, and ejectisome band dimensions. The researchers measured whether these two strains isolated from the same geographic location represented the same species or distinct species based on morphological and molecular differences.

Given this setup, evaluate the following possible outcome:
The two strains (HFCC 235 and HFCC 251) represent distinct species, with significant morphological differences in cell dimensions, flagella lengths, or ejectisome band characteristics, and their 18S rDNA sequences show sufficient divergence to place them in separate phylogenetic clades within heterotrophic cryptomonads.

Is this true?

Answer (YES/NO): NO